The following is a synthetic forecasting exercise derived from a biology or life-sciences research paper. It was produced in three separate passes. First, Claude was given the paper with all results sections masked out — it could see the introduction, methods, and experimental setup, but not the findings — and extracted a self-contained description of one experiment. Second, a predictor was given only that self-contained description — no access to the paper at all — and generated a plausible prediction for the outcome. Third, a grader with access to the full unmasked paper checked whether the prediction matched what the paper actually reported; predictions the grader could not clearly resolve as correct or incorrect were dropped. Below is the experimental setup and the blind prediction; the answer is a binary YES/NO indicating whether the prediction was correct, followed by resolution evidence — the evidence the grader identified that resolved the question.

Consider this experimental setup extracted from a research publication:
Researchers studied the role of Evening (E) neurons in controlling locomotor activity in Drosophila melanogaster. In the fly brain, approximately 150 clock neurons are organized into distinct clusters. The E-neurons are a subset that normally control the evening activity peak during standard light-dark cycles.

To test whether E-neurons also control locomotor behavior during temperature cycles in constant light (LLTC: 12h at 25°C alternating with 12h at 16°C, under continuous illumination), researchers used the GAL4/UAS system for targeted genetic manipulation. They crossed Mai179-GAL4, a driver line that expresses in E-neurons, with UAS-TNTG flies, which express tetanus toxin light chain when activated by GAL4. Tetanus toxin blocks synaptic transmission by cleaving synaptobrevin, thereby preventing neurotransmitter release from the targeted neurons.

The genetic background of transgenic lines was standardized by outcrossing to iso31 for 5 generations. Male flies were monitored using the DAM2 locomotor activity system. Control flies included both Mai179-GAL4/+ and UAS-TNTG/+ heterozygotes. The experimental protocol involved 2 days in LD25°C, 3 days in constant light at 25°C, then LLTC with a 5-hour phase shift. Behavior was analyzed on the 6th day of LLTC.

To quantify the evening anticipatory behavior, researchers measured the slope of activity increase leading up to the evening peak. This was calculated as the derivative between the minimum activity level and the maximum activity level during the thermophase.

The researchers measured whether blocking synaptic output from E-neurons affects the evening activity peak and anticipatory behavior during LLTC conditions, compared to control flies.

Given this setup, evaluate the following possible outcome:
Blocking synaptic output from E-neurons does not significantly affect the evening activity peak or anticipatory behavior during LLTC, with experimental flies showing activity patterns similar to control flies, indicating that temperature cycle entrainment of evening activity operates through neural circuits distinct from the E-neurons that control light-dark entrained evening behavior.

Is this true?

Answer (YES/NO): NO